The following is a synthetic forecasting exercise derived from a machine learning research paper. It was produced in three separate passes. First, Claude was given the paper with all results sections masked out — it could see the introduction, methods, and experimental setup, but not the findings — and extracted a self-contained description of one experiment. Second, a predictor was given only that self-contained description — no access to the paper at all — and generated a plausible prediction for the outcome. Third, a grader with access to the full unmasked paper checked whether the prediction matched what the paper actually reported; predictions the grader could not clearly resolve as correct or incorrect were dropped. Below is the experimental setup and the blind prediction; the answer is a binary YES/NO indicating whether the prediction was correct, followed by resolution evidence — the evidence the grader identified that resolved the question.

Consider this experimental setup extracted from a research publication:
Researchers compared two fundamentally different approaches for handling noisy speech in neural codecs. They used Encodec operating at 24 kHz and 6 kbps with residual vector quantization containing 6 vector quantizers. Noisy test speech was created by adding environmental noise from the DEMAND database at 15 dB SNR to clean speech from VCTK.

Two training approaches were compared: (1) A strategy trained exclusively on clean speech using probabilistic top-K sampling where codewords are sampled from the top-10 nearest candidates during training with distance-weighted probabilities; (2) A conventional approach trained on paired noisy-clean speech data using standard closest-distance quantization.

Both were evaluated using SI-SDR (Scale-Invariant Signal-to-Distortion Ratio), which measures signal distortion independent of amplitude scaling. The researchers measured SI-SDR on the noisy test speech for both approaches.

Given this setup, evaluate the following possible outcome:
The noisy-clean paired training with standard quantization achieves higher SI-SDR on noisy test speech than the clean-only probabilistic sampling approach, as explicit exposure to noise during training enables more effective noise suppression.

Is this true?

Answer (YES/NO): NO